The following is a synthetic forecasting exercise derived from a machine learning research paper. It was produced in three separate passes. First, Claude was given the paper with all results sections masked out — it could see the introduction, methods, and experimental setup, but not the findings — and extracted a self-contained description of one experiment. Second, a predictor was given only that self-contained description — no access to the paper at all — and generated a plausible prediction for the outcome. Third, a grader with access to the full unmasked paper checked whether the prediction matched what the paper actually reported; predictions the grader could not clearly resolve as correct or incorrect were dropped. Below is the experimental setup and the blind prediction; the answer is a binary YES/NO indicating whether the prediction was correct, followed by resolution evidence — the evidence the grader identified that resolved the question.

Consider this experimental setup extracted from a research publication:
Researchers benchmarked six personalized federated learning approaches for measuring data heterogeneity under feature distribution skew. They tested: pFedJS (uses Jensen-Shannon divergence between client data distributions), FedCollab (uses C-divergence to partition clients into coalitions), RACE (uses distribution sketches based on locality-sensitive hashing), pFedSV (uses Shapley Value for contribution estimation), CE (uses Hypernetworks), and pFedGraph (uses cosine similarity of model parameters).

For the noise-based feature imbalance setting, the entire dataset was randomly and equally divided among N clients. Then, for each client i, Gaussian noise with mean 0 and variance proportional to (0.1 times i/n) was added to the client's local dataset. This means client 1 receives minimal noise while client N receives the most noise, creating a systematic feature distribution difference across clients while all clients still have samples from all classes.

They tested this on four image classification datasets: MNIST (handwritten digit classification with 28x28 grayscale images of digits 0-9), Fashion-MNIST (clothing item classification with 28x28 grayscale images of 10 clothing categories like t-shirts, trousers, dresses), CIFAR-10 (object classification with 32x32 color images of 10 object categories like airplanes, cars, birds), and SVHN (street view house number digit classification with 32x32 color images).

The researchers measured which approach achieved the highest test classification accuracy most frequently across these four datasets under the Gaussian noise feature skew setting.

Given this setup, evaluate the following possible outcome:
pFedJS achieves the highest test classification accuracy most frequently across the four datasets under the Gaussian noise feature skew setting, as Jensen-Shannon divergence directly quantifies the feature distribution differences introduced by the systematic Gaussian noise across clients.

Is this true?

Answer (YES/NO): NO